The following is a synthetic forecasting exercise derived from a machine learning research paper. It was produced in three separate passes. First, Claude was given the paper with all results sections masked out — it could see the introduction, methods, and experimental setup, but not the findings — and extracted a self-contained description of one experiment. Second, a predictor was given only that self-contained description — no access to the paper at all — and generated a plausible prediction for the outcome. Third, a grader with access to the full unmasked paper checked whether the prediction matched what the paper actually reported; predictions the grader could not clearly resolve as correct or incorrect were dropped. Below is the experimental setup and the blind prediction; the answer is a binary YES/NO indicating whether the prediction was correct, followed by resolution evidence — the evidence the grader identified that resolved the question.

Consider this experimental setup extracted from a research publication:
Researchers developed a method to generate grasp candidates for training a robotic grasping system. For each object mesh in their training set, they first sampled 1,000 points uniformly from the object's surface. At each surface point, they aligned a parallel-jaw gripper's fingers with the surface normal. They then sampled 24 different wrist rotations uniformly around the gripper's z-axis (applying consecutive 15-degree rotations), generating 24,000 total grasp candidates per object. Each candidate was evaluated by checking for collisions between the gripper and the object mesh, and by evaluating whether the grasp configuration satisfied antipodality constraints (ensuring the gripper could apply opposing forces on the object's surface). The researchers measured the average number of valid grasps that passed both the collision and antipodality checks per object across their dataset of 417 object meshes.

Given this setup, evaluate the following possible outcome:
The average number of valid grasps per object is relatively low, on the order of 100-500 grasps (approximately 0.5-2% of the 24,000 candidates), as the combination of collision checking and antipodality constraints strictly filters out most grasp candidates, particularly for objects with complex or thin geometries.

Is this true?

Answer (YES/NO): NO